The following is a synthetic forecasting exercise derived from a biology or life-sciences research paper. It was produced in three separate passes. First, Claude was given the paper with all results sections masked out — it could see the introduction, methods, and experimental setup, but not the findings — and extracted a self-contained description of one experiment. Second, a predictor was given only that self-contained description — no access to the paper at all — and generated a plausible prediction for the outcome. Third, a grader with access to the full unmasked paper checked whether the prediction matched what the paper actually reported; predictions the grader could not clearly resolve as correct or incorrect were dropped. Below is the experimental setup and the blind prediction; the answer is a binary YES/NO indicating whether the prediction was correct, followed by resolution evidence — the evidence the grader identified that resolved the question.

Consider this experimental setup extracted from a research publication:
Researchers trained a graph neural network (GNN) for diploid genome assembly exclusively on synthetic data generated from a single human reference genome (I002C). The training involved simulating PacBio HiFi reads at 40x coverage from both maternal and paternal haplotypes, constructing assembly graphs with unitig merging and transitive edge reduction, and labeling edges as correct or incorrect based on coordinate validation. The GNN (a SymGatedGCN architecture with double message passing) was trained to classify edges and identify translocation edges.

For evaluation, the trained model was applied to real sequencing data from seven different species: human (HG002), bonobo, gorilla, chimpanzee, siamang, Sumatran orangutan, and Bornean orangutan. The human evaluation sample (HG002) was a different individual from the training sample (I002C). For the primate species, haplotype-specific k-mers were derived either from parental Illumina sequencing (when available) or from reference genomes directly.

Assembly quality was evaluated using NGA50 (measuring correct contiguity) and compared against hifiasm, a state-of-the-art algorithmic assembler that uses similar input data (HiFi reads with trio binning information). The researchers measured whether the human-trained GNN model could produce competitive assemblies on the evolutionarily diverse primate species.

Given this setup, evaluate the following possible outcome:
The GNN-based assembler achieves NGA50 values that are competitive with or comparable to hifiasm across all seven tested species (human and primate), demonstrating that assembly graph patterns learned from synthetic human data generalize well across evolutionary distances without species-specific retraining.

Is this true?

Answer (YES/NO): YES